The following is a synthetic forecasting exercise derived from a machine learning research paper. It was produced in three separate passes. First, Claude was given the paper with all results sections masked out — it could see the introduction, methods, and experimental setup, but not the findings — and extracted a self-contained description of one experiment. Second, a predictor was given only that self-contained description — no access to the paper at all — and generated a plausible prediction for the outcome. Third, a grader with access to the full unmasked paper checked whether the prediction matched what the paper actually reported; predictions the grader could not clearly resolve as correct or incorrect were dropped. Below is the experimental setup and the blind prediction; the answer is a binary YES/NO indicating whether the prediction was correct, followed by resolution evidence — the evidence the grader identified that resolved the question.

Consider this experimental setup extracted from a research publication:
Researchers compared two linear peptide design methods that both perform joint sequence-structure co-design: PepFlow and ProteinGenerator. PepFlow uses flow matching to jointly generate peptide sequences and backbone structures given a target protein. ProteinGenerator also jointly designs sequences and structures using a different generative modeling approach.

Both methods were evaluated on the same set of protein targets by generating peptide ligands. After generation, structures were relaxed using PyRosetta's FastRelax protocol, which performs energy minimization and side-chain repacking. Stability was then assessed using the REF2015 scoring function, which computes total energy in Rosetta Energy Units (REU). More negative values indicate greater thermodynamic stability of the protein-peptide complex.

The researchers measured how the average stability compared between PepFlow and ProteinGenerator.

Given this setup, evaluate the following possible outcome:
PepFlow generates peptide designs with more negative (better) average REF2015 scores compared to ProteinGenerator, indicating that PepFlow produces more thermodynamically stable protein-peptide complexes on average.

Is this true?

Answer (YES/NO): NO